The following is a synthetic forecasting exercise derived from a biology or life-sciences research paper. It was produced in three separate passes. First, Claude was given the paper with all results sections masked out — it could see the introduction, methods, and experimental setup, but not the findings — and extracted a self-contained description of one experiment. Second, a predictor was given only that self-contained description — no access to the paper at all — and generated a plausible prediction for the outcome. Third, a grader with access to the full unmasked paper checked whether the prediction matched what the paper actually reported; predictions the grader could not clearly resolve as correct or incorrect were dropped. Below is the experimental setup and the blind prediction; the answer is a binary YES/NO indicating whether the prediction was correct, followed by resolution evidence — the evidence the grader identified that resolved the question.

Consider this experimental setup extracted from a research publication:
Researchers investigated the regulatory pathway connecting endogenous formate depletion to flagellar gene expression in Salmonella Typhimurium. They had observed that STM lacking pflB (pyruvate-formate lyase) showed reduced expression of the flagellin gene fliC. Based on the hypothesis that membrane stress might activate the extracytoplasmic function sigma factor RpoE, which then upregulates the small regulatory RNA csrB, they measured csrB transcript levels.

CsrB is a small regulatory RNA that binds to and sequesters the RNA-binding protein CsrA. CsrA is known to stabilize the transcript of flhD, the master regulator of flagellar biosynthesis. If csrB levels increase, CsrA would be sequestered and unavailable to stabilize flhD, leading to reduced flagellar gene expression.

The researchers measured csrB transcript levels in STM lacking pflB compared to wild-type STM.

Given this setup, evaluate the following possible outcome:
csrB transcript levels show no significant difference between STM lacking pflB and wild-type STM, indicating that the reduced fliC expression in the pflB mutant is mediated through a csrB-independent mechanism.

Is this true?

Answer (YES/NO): NO